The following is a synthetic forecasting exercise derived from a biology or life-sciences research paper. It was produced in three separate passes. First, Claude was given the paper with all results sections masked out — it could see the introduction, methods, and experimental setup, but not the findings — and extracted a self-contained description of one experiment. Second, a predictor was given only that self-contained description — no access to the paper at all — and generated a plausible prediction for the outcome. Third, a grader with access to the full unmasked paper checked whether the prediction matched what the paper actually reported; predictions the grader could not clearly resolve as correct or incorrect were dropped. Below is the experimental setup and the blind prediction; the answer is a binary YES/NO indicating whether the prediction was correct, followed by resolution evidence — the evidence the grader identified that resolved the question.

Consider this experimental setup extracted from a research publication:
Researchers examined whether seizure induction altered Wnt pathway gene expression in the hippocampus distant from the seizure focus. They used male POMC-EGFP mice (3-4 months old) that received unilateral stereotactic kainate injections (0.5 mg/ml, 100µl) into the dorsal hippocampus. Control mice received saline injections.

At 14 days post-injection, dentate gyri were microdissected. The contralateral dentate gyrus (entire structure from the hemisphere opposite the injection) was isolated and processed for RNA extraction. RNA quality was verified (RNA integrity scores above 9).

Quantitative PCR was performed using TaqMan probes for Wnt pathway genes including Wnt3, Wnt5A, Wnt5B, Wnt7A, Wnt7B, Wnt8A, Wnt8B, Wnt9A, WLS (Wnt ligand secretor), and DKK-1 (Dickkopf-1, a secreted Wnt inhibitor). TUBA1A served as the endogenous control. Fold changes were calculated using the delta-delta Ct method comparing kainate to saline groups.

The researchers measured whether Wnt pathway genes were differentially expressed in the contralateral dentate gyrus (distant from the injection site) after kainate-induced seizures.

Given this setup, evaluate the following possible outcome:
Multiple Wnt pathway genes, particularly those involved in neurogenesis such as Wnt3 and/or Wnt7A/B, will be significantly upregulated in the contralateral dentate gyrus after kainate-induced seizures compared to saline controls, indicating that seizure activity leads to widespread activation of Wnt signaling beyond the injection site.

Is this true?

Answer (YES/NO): NO